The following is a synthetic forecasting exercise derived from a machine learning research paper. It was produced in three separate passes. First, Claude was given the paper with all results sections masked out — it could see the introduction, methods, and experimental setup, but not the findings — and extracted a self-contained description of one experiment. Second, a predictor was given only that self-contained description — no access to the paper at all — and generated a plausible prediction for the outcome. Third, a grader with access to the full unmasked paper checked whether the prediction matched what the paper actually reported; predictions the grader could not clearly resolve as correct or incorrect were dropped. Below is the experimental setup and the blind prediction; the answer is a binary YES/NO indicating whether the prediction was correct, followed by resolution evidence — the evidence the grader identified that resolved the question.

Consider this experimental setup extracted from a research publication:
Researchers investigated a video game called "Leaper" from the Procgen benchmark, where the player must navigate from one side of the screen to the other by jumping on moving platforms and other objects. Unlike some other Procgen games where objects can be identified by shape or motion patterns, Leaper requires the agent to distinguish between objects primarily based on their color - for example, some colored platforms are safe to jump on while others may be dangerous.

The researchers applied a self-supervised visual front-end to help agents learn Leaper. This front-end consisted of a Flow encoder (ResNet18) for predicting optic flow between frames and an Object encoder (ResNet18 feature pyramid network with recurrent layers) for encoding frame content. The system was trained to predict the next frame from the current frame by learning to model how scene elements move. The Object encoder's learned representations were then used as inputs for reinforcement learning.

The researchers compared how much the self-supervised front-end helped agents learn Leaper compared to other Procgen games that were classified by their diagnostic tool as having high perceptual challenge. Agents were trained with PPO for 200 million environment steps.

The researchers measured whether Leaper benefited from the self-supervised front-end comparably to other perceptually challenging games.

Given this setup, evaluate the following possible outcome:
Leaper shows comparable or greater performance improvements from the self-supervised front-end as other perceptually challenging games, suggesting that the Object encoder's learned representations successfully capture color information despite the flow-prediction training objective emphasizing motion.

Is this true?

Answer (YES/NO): NO